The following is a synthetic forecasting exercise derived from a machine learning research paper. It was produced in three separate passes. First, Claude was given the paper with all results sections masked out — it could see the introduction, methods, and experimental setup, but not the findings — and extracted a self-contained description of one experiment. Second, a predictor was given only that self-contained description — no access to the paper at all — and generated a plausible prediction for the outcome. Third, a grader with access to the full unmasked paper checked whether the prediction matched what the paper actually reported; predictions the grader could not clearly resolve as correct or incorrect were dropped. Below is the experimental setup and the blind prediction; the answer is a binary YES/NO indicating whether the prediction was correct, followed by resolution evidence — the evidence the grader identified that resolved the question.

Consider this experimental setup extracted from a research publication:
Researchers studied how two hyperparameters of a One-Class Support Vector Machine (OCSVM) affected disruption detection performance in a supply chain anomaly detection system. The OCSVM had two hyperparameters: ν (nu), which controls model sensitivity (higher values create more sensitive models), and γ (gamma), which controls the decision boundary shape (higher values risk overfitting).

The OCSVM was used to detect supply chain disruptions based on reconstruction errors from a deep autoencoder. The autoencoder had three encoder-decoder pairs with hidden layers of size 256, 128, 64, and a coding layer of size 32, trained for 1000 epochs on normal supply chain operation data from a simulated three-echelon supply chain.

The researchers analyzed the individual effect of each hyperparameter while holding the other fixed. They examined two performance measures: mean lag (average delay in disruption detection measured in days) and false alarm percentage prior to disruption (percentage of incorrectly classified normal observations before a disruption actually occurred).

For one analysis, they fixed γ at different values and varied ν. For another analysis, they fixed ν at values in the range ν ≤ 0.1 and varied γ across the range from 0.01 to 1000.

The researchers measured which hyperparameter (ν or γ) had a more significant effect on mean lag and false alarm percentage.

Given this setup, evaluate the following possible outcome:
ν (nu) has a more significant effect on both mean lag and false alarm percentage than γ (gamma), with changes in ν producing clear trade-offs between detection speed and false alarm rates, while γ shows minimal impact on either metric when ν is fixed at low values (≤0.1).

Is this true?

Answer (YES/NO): YES